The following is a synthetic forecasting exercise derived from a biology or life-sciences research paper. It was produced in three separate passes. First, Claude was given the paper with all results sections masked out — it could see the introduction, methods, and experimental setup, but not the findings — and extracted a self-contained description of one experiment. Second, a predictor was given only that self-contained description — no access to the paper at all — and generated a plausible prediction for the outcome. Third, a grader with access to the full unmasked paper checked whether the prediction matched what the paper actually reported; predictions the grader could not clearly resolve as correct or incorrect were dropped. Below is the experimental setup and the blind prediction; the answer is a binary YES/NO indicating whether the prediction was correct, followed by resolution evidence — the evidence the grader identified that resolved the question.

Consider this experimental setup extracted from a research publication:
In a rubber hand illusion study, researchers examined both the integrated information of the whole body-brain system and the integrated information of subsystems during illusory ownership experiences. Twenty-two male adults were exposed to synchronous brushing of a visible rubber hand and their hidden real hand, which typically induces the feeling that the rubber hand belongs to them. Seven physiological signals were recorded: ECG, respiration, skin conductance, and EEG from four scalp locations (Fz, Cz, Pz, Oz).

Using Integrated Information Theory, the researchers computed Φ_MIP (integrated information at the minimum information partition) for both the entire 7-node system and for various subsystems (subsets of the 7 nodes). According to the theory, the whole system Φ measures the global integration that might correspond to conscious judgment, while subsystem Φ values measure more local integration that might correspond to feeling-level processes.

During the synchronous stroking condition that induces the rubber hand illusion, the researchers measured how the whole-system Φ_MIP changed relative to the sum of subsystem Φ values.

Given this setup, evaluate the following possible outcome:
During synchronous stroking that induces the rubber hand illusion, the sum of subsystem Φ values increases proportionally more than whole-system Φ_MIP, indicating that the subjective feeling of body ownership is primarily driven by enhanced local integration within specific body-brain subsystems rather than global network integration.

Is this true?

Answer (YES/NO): YES